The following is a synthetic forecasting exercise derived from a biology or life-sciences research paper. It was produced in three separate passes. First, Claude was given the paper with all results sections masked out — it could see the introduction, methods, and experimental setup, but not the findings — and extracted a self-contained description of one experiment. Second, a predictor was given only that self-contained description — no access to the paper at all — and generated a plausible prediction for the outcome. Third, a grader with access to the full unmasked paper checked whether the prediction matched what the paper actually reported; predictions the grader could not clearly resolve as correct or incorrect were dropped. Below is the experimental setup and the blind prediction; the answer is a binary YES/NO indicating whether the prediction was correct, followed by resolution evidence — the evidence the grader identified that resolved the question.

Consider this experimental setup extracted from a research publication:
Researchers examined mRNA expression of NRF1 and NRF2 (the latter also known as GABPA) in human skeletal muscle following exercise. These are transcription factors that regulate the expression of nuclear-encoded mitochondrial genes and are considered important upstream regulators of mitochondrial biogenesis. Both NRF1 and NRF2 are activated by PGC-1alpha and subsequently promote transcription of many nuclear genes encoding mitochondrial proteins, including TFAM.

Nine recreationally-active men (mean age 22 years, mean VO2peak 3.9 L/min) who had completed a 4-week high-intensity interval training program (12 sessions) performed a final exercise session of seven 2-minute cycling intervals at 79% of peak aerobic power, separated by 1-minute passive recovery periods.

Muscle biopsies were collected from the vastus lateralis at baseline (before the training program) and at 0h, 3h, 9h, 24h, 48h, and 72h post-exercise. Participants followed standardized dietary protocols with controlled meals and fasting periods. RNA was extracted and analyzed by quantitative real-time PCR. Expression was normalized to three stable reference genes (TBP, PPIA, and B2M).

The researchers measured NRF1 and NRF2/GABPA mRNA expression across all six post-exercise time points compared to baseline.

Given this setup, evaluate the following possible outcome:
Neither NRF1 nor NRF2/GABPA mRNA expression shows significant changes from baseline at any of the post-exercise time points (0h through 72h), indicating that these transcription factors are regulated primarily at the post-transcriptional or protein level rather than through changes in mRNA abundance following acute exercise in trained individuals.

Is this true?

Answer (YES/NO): NO